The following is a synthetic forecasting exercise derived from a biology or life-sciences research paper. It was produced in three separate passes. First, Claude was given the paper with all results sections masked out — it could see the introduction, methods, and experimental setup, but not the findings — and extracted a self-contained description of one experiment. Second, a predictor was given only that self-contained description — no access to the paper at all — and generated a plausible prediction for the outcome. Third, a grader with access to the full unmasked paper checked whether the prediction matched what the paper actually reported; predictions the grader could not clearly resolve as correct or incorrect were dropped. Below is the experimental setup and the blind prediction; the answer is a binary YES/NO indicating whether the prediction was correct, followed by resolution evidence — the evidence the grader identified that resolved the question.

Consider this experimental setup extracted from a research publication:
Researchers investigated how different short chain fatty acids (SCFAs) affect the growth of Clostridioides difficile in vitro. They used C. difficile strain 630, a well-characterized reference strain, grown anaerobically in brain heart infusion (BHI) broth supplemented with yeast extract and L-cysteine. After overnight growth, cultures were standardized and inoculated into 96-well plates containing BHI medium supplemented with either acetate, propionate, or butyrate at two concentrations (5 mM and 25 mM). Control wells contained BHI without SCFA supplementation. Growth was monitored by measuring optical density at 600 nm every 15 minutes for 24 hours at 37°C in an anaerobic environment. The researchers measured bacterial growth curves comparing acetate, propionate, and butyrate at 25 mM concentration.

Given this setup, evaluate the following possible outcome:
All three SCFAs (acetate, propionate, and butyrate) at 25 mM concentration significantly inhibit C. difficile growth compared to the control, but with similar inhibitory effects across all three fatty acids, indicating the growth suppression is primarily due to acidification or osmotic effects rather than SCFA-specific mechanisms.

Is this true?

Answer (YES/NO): NO